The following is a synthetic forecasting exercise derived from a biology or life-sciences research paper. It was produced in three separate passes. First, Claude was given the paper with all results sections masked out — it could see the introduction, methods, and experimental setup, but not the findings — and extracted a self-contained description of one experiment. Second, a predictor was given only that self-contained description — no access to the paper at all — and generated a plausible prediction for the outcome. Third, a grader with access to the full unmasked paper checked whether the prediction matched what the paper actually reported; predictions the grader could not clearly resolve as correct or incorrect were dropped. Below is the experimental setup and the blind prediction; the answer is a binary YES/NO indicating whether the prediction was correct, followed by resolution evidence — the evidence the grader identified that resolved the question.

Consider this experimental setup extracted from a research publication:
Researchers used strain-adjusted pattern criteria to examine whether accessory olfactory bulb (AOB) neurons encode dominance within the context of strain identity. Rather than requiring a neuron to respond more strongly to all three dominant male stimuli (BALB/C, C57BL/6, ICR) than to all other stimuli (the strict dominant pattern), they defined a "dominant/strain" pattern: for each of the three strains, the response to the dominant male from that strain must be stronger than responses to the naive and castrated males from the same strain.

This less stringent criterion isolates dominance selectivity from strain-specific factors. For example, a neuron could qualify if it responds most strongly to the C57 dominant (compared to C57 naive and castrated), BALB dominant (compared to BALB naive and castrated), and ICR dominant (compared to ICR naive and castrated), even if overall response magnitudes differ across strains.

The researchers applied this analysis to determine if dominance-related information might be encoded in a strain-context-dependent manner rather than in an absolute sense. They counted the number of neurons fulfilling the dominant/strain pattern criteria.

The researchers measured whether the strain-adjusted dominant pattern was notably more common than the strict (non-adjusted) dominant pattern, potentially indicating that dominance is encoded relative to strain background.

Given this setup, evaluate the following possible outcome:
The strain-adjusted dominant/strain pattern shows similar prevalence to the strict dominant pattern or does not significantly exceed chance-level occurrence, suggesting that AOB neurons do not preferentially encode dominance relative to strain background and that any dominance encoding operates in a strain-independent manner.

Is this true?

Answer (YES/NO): YES